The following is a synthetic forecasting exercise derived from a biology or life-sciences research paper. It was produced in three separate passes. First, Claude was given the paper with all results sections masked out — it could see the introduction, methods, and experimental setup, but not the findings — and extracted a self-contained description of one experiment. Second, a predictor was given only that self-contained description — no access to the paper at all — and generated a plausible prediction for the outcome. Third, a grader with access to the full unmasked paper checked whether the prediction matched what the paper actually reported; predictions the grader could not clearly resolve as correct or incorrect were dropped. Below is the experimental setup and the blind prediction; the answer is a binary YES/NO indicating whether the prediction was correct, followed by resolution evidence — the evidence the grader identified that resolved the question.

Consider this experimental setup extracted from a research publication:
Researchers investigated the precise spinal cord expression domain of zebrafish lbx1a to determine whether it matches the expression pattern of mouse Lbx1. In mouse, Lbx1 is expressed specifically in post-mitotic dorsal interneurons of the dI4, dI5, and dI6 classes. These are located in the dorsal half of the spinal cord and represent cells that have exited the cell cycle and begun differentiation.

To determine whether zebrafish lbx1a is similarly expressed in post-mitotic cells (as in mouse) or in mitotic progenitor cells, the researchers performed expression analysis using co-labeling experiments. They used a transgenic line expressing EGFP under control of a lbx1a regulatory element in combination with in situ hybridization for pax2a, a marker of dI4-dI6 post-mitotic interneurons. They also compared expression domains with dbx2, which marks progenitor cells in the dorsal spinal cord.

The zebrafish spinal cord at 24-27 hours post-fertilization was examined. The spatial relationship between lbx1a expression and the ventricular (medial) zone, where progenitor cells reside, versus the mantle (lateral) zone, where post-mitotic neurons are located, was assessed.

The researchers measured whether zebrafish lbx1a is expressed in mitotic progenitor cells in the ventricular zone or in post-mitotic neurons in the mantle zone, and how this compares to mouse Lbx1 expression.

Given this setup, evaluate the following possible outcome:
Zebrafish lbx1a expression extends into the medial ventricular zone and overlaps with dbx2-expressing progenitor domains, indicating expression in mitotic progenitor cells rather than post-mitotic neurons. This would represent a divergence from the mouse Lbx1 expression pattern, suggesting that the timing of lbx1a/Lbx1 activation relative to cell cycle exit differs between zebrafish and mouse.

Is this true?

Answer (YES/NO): NO